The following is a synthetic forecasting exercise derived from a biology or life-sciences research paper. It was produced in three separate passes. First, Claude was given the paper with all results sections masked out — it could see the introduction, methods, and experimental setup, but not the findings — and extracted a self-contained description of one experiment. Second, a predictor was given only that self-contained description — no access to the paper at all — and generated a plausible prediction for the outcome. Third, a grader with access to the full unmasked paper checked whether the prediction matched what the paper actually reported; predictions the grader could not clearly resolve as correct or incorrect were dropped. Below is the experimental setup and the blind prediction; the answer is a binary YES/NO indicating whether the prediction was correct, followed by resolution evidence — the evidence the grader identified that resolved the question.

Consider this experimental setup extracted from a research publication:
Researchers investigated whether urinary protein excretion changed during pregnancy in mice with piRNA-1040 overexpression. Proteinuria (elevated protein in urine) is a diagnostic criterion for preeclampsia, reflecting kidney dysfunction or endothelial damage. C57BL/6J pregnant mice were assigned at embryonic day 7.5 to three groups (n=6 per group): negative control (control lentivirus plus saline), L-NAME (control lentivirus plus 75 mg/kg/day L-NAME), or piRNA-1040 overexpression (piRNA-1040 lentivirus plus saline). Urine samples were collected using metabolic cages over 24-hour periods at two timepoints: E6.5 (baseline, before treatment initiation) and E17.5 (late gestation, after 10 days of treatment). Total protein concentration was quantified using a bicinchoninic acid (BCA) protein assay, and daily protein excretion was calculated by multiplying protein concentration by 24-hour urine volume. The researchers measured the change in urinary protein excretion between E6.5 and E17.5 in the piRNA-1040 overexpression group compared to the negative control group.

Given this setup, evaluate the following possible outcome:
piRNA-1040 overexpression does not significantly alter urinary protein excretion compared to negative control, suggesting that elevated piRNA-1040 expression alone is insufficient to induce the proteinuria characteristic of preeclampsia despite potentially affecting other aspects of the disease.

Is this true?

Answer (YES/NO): NO